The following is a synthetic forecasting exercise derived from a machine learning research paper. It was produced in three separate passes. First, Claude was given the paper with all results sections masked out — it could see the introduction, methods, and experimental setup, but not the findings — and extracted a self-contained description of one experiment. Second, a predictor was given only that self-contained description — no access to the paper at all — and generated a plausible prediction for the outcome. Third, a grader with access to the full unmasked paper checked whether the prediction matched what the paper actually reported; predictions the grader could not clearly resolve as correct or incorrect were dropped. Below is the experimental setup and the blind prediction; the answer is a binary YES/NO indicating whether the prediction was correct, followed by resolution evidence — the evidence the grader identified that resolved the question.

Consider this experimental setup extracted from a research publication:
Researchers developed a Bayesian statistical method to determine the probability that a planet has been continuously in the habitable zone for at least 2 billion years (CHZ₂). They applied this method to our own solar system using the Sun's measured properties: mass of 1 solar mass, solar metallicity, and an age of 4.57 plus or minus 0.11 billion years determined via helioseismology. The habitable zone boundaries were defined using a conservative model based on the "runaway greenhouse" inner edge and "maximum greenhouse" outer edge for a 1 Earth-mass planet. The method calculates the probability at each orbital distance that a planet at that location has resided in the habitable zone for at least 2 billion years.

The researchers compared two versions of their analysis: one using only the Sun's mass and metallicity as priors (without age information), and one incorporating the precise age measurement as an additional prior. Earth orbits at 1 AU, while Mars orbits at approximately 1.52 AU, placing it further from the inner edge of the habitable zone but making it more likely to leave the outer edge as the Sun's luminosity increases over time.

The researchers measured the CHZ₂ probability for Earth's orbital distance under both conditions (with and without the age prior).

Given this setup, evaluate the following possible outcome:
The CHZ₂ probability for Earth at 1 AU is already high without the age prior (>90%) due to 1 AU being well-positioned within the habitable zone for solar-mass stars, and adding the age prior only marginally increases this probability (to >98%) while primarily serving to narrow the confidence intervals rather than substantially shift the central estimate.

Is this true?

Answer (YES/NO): NO